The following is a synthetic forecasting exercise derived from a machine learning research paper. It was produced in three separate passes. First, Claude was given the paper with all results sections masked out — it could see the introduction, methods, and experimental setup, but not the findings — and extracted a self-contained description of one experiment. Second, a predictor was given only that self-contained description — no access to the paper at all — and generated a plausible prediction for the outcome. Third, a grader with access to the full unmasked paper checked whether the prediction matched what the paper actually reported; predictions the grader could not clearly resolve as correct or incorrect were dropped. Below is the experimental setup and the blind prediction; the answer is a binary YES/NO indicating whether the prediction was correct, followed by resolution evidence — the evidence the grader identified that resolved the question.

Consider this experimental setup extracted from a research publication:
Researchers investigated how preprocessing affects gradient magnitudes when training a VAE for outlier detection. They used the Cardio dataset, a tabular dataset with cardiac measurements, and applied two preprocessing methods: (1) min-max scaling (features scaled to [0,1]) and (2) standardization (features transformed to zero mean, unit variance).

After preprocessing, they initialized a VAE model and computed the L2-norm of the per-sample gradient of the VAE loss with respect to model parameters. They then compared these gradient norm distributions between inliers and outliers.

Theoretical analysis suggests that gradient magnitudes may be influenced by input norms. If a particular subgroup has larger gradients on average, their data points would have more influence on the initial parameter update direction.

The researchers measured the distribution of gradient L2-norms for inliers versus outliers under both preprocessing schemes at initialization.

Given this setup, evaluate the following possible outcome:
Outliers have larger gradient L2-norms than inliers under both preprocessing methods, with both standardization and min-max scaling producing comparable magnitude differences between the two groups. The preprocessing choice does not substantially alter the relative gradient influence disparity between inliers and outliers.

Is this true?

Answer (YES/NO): NO